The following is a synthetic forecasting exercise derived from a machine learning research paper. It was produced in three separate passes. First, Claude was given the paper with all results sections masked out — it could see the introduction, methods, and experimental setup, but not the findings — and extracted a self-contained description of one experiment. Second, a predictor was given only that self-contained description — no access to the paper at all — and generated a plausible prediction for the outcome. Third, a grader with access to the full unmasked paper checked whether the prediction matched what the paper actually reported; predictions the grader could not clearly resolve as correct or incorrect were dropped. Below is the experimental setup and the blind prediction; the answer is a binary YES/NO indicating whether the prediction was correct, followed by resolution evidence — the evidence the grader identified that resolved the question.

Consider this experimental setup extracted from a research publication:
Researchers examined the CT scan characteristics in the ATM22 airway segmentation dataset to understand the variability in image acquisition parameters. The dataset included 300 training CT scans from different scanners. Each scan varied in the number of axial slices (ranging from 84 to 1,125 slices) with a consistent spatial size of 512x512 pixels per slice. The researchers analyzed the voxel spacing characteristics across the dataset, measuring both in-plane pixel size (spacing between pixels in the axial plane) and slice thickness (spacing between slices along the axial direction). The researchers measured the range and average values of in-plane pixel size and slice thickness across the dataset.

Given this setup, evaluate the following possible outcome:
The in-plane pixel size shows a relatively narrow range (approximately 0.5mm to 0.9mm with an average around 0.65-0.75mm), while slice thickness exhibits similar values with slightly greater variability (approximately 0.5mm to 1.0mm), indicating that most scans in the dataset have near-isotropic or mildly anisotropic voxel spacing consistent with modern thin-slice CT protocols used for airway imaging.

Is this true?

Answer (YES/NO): NO